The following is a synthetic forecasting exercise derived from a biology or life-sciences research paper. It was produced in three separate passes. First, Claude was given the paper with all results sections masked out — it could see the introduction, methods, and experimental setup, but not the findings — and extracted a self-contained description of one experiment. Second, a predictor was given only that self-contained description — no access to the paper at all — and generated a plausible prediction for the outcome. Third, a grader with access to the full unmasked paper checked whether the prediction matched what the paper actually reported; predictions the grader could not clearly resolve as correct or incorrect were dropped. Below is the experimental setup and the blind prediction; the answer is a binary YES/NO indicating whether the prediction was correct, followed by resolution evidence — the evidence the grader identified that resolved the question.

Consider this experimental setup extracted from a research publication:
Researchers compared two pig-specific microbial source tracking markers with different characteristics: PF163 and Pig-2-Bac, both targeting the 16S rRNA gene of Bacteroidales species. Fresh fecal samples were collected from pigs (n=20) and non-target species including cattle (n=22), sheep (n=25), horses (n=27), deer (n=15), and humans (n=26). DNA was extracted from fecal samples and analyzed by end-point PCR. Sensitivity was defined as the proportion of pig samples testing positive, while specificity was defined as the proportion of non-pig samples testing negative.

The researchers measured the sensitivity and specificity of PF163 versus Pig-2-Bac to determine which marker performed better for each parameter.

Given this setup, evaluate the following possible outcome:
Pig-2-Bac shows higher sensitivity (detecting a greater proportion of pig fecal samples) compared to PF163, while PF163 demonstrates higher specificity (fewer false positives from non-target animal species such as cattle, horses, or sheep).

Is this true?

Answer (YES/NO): NO